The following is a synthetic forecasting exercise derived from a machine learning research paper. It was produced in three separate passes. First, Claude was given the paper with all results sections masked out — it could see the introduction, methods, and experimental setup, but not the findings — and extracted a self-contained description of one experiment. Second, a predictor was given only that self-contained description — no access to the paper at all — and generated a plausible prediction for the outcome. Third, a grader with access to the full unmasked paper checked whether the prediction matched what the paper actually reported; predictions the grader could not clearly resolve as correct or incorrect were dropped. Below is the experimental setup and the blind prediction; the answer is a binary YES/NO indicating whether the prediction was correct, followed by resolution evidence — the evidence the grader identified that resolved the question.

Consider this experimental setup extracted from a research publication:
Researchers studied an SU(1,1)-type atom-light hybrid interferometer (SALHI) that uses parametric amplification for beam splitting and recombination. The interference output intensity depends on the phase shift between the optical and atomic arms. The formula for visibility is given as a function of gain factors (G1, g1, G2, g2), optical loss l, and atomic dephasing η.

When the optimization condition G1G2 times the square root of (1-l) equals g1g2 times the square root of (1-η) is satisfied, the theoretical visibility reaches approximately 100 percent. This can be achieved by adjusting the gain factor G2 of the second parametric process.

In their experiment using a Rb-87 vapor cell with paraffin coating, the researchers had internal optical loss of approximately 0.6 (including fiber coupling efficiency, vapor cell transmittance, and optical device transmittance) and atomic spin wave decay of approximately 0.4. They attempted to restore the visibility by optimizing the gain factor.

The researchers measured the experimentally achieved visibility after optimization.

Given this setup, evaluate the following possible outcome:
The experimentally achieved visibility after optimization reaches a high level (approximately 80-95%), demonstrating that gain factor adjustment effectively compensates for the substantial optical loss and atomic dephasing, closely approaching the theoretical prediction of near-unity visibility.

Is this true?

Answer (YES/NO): YES